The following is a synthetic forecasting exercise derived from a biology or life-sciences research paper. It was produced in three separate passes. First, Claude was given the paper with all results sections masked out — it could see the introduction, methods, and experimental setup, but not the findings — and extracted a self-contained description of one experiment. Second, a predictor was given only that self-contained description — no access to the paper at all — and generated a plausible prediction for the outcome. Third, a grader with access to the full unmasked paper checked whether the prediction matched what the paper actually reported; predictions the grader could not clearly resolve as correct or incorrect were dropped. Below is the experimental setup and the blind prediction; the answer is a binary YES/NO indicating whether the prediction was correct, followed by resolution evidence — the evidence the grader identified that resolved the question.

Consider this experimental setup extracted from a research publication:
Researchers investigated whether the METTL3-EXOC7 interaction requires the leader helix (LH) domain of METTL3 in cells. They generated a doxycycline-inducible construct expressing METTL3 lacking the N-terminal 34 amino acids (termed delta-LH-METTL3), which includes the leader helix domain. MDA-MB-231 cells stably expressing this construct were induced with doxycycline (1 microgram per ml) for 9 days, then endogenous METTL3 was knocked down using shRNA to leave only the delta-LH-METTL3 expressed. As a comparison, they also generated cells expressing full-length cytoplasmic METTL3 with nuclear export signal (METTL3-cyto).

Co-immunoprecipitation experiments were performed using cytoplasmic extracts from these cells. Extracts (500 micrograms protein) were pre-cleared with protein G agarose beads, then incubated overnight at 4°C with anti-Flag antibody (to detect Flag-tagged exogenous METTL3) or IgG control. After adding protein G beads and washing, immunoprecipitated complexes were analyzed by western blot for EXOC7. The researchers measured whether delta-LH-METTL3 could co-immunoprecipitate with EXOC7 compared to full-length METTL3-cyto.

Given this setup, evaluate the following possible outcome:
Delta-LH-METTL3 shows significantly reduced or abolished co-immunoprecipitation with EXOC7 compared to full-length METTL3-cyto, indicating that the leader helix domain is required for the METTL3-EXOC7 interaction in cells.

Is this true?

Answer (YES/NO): YES